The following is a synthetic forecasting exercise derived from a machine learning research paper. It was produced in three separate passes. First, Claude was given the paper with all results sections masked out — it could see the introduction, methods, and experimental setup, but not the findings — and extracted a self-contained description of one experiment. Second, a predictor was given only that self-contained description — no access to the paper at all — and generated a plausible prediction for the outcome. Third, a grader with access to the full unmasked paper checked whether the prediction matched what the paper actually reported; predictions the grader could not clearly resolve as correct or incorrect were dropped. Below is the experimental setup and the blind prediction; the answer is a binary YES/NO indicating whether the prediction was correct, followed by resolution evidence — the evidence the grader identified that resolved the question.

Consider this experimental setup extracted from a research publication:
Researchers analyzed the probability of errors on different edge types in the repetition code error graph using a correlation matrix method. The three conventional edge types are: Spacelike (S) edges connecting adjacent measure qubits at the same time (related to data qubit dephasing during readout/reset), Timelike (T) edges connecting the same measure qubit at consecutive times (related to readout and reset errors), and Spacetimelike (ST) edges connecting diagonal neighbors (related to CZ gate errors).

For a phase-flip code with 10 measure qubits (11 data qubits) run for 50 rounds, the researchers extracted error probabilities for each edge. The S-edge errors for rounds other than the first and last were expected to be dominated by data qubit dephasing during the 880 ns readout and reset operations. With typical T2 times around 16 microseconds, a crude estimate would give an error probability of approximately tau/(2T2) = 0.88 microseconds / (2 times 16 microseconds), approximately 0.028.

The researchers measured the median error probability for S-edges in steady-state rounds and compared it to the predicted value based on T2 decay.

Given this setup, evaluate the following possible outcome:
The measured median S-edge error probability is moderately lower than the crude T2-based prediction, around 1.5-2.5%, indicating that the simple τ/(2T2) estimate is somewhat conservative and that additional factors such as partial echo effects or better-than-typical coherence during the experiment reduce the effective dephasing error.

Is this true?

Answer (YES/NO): NO